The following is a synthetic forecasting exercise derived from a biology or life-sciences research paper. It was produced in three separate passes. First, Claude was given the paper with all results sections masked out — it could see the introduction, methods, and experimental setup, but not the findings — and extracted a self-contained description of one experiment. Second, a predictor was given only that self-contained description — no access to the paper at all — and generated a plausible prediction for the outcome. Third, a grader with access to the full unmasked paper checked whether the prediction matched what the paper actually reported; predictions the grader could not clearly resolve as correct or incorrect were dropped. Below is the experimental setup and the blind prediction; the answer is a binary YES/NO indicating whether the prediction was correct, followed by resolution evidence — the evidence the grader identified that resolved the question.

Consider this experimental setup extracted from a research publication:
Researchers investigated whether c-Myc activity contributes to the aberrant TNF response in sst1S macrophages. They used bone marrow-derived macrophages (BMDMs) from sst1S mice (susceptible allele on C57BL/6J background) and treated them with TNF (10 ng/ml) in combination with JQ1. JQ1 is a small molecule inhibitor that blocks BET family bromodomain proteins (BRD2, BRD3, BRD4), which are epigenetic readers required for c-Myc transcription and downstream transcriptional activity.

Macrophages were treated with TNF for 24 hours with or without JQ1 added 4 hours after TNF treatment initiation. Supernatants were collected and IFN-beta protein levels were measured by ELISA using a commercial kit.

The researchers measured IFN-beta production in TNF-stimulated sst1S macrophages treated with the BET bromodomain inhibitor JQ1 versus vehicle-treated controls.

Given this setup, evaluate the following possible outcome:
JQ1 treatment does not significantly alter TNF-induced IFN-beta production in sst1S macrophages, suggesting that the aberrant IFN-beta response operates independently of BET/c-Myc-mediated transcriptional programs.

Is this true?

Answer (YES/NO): NO